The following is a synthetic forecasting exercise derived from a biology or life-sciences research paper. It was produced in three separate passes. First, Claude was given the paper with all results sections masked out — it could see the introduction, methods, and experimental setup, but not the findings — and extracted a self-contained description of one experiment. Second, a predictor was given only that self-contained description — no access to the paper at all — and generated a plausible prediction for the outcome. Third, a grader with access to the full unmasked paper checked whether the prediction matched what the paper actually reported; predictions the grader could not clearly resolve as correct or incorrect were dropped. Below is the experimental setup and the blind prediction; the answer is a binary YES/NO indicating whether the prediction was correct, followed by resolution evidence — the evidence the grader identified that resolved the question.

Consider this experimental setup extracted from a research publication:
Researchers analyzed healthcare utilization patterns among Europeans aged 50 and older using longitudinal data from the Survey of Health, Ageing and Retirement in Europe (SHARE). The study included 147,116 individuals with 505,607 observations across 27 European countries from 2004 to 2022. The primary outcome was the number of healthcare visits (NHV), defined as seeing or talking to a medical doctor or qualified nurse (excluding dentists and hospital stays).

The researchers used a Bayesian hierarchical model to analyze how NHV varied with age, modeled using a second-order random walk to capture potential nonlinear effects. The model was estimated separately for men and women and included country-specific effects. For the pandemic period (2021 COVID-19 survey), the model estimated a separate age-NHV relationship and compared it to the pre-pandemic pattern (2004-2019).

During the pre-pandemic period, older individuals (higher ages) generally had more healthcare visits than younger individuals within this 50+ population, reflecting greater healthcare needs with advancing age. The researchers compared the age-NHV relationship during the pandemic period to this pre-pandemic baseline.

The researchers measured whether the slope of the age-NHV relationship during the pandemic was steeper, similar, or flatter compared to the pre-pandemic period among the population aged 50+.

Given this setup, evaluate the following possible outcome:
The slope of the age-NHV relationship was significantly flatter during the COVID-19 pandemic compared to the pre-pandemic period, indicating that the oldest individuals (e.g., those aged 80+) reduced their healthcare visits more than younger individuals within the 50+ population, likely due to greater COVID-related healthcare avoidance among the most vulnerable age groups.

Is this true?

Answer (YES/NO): NO